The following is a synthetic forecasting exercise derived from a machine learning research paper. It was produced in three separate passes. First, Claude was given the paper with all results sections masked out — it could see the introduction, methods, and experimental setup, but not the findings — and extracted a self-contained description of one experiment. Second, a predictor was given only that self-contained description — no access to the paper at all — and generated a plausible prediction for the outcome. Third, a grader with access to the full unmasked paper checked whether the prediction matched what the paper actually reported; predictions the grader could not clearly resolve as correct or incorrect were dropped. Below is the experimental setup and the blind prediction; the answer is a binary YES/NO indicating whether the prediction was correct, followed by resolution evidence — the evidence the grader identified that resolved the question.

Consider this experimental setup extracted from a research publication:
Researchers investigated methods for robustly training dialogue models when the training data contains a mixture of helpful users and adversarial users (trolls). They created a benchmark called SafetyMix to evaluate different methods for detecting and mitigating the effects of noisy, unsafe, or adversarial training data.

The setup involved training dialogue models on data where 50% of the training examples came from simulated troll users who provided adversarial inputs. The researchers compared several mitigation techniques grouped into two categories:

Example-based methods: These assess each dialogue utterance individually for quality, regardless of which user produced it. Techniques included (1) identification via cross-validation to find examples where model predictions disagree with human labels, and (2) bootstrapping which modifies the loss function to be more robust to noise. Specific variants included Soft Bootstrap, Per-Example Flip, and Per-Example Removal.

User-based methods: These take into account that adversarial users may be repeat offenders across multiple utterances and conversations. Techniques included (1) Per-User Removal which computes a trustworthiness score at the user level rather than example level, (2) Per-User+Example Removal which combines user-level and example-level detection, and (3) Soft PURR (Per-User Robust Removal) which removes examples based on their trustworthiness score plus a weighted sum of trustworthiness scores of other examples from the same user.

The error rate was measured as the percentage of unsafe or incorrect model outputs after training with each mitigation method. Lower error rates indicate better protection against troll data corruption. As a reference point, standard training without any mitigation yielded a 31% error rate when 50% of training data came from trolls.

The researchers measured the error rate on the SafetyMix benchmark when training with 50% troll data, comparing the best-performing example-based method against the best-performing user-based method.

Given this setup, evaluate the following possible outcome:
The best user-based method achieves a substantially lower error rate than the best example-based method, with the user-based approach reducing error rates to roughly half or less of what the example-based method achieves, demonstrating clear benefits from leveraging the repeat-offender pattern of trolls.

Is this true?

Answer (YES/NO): NO